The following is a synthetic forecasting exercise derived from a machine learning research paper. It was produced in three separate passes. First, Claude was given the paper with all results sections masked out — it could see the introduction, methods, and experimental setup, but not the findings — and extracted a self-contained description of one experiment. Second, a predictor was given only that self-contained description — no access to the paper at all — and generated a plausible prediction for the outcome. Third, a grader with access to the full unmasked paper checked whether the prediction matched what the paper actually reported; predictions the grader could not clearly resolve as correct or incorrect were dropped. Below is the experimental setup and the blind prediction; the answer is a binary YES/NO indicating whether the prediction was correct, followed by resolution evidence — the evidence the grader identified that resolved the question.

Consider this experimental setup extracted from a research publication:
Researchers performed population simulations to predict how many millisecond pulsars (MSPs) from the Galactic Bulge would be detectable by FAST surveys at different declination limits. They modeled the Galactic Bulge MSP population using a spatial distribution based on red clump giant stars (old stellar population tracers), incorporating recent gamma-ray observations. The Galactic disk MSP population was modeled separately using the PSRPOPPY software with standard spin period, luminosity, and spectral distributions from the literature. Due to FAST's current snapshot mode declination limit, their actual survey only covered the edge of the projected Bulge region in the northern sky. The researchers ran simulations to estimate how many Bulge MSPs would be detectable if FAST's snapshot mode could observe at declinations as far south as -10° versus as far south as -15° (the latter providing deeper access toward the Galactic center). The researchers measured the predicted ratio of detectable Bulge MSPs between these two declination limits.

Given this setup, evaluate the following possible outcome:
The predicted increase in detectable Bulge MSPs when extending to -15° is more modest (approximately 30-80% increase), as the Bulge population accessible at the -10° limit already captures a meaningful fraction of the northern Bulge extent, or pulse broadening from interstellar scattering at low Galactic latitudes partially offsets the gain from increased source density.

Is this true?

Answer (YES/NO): NO